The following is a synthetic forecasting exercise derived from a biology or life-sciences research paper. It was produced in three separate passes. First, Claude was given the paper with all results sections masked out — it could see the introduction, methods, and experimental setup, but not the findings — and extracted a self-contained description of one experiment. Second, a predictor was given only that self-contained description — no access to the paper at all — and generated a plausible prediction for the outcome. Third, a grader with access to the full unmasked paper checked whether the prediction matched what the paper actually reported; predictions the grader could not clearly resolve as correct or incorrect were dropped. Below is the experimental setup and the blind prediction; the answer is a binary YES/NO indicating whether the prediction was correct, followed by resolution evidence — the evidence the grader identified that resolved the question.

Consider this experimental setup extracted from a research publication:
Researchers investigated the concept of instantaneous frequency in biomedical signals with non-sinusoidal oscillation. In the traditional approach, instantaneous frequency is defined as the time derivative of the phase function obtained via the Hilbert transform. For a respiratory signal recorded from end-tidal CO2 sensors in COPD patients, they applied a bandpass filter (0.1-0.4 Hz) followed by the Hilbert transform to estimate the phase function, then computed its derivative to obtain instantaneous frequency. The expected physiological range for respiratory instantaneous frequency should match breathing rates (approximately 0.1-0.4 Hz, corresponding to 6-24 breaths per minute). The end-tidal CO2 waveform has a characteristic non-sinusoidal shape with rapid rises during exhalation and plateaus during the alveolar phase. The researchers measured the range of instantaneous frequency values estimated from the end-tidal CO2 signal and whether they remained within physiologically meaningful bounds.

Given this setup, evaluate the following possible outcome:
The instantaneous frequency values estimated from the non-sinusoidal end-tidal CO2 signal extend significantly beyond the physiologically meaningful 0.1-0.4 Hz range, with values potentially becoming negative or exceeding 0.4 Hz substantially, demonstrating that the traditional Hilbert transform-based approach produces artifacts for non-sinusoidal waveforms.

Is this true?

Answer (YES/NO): YES